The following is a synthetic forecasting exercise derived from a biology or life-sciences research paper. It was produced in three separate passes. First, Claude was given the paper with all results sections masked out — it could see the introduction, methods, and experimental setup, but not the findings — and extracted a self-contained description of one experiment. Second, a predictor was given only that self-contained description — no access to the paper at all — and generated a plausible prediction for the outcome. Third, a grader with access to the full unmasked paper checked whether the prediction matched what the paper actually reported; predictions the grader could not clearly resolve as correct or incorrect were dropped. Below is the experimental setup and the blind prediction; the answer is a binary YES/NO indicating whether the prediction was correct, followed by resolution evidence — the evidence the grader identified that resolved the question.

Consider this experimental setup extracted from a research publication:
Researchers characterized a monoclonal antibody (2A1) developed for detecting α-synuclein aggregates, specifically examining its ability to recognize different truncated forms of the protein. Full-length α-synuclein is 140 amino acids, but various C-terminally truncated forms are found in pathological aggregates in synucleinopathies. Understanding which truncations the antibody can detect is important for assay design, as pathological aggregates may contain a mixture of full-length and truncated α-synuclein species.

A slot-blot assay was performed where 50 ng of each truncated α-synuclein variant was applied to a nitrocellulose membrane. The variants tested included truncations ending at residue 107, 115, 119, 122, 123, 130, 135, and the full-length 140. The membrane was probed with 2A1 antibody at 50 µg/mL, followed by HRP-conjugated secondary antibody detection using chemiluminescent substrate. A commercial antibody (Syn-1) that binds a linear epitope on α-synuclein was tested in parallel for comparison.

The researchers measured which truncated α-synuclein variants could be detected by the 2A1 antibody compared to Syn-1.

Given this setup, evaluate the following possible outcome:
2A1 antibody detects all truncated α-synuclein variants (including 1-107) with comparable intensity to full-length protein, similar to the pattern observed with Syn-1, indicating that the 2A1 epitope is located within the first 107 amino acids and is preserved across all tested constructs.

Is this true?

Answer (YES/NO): NO